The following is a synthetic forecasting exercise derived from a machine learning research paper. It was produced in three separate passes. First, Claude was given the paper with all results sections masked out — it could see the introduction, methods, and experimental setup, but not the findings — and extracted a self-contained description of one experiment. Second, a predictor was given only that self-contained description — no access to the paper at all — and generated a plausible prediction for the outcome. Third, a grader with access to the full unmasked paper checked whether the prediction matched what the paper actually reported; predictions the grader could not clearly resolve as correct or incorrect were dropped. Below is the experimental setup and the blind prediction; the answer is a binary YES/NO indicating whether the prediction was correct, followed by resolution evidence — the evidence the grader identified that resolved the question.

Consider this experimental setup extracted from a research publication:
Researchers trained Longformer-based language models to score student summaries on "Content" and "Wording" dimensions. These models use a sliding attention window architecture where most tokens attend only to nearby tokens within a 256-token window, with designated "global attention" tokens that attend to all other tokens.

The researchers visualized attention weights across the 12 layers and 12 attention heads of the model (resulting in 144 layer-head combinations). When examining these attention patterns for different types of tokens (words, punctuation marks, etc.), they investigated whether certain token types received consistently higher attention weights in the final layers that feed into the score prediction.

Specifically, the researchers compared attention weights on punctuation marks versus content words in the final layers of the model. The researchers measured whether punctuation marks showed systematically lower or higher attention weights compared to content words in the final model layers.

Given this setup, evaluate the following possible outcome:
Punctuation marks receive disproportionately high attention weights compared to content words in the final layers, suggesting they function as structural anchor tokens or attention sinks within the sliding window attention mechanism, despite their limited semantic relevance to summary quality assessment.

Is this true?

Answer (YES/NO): YES